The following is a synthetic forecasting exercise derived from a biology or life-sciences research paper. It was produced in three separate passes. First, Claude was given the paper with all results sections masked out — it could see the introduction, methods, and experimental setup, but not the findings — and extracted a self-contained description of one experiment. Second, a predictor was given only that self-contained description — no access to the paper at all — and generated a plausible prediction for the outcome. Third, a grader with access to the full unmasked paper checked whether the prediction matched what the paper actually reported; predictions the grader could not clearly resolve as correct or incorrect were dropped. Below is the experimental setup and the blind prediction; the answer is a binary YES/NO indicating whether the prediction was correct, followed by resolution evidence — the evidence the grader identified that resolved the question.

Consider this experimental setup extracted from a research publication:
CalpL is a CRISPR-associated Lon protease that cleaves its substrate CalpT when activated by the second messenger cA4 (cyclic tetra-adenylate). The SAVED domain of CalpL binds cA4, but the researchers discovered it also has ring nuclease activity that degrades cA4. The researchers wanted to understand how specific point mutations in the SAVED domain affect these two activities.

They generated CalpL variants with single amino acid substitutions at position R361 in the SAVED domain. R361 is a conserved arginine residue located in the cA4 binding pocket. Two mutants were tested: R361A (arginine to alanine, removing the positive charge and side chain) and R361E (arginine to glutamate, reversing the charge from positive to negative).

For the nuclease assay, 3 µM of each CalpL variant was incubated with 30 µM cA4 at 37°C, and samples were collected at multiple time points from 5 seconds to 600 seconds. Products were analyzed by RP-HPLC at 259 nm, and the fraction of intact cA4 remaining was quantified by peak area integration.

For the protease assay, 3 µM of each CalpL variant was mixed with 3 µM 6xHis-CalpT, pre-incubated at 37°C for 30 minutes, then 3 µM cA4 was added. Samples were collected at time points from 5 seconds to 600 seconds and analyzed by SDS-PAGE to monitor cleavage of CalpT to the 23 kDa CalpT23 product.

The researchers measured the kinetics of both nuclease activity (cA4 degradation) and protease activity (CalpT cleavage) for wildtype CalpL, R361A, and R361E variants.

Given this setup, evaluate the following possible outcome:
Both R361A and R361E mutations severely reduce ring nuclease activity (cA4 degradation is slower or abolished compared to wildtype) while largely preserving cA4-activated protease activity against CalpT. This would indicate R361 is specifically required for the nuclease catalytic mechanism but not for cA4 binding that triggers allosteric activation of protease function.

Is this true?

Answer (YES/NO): NO